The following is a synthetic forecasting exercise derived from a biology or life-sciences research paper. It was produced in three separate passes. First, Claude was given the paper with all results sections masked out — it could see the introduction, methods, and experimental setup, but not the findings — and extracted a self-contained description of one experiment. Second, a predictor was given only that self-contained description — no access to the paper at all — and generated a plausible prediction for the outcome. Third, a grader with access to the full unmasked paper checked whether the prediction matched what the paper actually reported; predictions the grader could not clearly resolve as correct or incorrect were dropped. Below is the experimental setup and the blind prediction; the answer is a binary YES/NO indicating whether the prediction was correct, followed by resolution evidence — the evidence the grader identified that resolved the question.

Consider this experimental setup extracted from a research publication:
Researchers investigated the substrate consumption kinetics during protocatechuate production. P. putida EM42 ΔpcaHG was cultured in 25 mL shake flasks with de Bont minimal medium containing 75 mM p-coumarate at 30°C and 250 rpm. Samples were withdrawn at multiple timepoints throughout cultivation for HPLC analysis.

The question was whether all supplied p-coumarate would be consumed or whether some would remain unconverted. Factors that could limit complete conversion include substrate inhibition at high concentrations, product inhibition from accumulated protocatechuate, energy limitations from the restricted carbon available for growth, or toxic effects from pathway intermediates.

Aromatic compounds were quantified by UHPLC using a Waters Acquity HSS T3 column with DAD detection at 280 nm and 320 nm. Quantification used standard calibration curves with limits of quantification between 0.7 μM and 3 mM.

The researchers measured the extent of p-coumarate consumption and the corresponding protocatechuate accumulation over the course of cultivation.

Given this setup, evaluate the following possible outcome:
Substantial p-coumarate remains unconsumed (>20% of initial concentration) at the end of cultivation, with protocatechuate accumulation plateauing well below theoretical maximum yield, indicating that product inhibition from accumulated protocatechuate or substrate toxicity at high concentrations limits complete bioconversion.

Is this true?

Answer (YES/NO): NO